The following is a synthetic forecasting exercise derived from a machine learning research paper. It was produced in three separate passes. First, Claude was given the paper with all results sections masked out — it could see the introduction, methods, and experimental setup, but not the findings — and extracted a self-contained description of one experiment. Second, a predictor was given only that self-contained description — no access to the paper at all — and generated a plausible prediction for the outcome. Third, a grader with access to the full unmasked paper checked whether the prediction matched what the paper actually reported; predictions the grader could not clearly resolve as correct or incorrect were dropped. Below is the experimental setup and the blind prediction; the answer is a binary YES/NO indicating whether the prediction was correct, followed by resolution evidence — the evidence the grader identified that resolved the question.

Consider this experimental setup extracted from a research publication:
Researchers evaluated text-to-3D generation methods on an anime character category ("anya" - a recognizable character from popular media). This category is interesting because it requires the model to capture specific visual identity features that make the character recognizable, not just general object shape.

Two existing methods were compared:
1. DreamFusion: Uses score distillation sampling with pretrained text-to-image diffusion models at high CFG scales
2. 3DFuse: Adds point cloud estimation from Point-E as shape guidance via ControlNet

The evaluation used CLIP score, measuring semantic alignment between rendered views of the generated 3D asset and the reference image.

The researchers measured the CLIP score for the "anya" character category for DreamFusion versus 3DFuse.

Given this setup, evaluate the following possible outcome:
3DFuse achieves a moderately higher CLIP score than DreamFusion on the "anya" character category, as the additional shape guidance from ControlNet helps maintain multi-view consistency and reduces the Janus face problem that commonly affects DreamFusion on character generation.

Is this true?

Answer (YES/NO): NO